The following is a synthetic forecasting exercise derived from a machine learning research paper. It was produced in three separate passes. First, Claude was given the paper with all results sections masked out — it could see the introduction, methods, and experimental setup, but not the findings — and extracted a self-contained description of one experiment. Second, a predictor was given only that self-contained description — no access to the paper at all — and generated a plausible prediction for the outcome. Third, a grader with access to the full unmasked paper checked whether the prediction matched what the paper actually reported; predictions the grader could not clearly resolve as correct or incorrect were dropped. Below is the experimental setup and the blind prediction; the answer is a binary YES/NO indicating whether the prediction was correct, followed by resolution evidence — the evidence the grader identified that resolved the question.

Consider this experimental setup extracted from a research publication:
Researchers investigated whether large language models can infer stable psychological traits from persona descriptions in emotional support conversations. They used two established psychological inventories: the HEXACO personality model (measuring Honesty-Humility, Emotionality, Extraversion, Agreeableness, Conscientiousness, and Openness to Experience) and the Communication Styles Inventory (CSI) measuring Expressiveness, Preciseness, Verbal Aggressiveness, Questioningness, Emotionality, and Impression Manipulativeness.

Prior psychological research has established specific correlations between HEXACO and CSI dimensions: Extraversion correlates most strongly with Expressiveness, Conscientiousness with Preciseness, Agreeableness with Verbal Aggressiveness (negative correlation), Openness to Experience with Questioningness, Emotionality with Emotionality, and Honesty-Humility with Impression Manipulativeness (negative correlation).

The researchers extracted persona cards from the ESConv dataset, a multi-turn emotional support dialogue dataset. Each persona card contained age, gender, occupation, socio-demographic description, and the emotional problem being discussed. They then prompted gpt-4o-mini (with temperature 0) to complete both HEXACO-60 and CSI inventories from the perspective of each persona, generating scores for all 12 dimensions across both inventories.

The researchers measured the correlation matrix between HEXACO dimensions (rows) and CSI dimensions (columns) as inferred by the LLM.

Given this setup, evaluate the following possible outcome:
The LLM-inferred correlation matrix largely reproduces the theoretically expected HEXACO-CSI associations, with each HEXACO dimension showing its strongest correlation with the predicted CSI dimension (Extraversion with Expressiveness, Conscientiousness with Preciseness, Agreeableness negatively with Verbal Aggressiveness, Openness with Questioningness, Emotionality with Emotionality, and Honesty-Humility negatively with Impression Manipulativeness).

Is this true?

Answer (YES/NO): YES